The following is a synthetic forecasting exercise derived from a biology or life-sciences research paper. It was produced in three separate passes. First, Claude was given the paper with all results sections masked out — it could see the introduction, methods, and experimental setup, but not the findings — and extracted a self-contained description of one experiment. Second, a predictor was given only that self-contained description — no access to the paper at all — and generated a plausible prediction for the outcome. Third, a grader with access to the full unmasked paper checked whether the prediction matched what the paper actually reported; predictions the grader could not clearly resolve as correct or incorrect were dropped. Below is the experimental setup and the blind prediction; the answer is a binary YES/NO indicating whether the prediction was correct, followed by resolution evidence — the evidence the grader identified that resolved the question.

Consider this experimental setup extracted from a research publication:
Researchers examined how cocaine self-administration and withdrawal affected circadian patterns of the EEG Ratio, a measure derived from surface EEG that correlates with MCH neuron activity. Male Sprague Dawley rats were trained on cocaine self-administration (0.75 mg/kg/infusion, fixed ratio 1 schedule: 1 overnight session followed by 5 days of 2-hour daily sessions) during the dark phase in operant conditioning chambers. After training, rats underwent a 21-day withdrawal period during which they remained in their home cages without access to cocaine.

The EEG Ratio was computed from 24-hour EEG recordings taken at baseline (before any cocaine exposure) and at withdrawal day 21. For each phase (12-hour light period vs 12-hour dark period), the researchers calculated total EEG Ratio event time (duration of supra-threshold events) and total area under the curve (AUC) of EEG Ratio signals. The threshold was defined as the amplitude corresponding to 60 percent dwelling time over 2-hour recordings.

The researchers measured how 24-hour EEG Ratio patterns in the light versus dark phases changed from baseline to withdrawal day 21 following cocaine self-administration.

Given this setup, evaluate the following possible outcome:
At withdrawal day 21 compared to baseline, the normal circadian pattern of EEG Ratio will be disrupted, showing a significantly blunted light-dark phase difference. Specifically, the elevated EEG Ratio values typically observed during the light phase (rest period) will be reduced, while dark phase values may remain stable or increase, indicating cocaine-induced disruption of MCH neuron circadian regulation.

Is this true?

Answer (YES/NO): NO